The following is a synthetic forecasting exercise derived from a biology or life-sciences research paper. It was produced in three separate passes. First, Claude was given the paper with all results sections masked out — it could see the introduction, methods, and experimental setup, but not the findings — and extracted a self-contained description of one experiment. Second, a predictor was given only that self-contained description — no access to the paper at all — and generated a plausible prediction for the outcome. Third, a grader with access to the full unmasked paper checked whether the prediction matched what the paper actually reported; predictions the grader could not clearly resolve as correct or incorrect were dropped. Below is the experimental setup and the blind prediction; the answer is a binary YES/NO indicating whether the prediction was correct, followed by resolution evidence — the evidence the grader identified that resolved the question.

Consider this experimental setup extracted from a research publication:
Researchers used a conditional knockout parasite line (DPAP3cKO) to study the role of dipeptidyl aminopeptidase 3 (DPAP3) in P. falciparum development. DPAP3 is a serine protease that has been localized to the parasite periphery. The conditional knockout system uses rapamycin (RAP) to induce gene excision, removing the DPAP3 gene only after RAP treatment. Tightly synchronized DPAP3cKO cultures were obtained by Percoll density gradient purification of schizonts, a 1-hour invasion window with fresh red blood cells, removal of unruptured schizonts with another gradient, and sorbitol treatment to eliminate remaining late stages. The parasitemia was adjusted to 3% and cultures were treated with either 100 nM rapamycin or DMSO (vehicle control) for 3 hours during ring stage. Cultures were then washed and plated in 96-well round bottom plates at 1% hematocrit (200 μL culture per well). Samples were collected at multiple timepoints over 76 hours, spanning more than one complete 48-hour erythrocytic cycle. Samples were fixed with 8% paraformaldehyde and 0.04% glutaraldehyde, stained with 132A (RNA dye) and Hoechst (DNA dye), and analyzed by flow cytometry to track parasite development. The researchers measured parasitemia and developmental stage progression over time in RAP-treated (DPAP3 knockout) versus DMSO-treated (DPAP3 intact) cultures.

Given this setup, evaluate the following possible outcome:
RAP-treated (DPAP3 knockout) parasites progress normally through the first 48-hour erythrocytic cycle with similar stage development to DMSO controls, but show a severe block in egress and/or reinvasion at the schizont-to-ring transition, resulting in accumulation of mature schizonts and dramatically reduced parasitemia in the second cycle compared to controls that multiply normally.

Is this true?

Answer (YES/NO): NO